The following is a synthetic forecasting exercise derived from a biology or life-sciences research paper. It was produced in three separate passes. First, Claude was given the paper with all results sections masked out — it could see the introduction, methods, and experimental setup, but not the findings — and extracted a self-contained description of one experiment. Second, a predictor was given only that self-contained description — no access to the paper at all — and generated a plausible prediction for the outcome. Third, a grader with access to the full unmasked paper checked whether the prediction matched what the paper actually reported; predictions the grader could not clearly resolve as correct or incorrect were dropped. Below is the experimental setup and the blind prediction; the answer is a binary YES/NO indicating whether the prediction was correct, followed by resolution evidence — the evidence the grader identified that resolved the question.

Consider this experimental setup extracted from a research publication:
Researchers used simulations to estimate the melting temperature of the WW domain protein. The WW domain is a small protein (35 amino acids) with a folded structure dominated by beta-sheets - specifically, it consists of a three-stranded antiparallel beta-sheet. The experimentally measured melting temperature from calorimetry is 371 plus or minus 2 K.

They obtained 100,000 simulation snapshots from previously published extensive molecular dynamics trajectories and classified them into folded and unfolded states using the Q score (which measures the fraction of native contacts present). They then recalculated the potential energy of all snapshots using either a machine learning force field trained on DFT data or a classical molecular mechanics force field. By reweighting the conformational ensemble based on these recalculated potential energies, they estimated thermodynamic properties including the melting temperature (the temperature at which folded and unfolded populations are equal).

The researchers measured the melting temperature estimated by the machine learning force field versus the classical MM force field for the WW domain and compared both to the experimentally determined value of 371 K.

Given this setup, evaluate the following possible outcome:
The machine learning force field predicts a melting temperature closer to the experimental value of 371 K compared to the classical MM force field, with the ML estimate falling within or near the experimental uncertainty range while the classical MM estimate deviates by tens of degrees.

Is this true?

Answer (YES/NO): NO